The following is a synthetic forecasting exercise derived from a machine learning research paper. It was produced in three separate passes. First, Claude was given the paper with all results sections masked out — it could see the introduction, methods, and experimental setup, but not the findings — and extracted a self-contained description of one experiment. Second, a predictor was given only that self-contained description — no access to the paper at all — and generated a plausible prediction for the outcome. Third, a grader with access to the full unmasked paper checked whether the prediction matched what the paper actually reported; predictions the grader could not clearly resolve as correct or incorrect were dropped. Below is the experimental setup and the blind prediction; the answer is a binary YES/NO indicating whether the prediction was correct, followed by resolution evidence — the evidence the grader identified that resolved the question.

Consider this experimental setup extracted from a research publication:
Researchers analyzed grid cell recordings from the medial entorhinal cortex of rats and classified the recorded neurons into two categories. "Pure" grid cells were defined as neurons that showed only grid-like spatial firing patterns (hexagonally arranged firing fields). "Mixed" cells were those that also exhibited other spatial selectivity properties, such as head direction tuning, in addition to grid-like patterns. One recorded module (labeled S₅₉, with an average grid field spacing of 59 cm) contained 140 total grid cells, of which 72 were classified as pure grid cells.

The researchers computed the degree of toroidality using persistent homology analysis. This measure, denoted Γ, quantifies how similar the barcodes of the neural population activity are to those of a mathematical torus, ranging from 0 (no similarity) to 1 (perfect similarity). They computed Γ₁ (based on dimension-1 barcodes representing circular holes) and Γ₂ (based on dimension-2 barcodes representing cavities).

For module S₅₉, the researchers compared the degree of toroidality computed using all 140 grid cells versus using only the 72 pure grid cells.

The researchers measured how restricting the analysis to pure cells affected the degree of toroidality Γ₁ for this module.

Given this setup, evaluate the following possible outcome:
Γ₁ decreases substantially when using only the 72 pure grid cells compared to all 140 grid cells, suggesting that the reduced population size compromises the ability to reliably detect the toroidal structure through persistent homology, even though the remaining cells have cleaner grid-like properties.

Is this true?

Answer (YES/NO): NO